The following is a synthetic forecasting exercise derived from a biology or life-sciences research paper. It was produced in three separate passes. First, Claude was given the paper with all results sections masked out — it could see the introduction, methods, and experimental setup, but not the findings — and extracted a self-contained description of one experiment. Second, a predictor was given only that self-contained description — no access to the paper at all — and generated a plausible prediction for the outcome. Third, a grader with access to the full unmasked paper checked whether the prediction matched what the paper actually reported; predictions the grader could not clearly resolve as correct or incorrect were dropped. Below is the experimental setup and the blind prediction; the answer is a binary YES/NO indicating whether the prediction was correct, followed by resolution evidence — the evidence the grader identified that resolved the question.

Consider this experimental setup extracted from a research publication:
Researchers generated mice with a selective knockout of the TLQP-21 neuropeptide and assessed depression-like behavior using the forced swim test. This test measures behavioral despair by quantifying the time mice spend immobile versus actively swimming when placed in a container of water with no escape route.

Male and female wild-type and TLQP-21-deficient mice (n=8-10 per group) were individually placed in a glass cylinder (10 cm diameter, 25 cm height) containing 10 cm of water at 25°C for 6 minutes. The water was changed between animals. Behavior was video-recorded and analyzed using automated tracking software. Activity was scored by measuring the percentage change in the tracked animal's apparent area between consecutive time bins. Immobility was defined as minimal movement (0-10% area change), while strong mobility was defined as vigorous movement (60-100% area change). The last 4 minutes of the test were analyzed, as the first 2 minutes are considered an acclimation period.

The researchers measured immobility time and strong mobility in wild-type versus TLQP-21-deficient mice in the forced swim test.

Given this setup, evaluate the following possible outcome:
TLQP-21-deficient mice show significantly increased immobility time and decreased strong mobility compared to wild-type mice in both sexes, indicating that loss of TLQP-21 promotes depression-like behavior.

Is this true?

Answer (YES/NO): NO